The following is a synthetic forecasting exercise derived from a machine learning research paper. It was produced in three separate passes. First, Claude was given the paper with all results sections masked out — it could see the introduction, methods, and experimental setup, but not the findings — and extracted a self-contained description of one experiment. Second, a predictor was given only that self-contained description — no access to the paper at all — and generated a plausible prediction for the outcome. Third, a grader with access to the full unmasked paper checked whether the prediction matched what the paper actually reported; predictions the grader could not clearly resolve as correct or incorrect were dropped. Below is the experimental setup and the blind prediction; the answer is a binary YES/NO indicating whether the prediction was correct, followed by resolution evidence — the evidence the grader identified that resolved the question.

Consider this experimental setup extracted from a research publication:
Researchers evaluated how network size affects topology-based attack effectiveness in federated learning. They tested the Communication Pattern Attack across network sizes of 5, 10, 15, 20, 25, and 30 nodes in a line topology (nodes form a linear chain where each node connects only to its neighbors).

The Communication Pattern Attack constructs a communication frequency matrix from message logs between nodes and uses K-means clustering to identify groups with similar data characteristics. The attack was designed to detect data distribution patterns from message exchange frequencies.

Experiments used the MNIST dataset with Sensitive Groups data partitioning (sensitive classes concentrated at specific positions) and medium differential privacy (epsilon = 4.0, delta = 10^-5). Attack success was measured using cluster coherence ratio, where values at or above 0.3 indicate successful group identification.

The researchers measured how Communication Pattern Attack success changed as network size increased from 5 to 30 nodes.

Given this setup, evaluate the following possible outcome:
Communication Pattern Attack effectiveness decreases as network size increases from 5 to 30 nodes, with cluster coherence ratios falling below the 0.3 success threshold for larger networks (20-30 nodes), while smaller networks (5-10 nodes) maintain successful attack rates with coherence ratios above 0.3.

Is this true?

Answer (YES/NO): NO